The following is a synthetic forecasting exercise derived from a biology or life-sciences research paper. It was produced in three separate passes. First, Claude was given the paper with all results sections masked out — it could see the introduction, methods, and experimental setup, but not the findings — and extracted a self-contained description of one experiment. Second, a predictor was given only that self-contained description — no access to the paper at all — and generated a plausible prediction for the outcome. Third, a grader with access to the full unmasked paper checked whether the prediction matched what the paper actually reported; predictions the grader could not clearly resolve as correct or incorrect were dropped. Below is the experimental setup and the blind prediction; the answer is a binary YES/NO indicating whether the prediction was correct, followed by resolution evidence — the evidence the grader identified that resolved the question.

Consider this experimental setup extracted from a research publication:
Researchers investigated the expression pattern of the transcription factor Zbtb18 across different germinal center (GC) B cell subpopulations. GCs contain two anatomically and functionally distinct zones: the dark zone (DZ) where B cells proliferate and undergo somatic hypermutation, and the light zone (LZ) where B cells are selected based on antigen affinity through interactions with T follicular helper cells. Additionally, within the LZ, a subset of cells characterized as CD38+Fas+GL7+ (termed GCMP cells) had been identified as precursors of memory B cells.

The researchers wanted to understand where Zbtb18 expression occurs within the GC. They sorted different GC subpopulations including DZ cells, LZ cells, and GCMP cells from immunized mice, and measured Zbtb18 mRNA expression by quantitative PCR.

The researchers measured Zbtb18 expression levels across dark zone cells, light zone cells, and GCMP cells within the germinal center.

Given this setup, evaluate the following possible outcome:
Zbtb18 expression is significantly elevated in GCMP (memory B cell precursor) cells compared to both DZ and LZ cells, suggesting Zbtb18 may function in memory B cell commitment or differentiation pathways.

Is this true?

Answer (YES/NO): YES